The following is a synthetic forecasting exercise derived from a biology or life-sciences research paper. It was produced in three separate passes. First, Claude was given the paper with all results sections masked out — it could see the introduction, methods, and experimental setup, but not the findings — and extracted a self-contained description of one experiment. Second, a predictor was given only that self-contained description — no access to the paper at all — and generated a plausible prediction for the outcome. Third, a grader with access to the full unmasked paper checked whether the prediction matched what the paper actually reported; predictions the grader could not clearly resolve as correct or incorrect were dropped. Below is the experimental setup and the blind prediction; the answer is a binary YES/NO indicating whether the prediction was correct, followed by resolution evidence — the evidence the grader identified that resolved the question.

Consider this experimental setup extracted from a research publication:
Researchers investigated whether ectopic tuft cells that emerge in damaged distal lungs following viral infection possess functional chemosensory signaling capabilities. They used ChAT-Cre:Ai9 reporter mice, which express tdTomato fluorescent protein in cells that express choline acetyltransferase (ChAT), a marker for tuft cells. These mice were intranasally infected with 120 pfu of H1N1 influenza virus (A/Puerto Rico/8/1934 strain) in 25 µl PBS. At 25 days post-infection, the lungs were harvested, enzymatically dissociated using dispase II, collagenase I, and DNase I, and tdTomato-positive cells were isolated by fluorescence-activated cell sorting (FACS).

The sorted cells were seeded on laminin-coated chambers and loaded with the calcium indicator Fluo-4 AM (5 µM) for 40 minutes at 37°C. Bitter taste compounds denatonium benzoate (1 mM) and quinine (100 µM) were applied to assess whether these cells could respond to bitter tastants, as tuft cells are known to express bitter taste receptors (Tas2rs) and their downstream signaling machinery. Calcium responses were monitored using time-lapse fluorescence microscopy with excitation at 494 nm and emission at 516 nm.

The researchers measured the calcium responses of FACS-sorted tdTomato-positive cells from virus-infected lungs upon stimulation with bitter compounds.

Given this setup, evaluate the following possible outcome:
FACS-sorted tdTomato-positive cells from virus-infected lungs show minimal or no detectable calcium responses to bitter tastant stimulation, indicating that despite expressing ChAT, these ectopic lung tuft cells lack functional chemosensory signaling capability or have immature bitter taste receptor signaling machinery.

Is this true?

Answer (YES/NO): NO